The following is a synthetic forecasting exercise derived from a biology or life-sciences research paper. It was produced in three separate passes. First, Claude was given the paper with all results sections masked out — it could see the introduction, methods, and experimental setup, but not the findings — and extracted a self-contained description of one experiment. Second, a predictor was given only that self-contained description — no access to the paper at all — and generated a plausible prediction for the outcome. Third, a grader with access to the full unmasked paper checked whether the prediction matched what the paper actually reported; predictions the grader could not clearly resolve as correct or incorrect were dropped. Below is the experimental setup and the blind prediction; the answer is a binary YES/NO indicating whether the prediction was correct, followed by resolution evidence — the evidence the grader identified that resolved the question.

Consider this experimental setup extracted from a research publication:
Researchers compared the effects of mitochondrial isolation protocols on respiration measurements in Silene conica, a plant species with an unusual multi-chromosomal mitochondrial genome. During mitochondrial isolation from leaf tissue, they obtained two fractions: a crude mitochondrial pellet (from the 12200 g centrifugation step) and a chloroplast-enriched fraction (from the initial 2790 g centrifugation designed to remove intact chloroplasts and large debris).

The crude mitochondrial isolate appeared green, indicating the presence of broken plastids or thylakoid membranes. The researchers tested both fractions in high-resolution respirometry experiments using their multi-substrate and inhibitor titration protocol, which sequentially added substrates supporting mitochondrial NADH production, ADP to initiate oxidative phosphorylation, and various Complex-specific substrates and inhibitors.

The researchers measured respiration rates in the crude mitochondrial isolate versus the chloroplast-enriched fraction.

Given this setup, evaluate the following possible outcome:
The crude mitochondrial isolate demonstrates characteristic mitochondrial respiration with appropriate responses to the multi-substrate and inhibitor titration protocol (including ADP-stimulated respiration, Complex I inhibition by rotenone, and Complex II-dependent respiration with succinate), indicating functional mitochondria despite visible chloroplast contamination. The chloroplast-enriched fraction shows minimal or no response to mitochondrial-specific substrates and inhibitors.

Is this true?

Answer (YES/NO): YES